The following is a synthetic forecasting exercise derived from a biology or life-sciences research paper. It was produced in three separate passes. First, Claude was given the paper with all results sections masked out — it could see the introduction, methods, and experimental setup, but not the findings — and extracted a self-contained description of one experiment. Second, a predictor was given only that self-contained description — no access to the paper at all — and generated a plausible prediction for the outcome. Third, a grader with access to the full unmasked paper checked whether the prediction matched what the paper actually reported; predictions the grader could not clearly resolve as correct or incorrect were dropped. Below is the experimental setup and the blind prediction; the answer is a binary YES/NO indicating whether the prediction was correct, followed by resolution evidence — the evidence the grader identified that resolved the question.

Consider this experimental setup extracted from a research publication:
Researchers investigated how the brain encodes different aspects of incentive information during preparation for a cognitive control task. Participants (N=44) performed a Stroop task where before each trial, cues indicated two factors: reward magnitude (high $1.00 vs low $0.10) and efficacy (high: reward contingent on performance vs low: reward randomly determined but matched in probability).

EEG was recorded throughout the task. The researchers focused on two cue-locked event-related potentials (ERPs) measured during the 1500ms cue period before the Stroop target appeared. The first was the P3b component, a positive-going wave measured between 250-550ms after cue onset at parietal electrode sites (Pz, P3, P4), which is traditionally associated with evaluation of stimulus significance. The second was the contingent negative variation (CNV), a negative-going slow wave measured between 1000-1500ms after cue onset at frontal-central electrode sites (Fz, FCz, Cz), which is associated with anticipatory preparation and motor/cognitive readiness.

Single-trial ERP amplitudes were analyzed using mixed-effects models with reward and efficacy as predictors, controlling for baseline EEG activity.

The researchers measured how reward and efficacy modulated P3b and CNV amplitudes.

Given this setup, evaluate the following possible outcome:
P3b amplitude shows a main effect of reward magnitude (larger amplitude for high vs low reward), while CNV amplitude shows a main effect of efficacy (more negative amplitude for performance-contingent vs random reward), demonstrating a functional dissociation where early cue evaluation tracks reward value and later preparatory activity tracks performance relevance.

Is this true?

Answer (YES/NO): NO